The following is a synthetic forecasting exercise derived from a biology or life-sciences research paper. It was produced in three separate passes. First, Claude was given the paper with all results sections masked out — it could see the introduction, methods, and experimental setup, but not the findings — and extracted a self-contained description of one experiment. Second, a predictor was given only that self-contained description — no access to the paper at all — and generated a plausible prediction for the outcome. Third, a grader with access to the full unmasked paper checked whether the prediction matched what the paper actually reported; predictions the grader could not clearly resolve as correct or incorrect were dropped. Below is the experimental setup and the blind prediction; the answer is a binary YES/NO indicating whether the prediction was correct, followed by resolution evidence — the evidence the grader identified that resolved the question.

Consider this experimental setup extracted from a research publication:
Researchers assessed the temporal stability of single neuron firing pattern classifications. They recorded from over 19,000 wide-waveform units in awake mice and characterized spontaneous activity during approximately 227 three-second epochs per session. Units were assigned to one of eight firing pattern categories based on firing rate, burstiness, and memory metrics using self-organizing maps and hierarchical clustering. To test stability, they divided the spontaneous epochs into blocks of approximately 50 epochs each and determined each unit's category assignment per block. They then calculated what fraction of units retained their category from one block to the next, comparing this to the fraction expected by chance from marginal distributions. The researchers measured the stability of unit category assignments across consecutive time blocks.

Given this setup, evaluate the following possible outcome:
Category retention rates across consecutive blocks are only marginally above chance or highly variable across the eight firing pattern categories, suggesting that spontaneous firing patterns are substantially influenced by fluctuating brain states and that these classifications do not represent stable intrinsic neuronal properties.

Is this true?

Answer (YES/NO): NO